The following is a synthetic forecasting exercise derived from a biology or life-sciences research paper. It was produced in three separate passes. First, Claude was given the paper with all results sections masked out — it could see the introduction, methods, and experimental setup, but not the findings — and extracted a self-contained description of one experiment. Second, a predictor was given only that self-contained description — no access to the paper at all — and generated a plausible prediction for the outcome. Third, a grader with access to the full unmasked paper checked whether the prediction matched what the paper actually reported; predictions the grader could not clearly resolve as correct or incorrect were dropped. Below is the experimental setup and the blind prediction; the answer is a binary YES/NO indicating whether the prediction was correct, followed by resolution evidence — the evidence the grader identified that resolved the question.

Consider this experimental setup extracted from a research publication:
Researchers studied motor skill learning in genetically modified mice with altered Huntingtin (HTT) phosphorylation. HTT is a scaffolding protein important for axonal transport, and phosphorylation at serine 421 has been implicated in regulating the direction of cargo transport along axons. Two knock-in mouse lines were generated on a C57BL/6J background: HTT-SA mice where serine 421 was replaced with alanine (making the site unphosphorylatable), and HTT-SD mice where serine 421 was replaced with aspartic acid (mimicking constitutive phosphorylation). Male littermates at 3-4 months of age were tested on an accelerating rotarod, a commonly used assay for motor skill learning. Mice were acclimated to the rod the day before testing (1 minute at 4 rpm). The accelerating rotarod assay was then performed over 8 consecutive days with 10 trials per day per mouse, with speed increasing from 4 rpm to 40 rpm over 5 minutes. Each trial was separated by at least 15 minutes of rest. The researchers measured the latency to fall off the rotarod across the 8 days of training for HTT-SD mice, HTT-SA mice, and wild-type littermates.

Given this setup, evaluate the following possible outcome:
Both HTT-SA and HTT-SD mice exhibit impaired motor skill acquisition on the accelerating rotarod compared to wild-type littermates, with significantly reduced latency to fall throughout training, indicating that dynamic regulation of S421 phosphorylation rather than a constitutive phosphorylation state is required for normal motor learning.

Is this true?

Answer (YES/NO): NO